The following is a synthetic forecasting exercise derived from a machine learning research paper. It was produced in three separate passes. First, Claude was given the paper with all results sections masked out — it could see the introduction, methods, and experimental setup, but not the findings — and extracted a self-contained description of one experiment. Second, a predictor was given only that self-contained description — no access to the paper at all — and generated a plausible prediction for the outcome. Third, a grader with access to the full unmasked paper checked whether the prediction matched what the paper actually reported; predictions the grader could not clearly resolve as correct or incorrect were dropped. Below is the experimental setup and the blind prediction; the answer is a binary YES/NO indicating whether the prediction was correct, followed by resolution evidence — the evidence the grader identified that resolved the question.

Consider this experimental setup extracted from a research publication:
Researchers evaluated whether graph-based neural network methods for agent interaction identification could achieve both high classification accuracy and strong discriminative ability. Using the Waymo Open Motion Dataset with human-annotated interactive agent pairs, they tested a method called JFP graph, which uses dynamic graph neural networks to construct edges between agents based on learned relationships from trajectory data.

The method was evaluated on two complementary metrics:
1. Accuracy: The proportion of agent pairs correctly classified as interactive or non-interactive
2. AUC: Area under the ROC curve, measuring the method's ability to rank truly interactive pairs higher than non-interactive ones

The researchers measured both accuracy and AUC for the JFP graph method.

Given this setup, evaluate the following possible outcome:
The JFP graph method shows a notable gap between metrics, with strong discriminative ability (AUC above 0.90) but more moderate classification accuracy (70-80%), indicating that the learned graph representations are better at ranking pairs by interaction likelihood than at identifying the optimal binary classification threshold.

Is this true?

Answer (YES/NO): NO